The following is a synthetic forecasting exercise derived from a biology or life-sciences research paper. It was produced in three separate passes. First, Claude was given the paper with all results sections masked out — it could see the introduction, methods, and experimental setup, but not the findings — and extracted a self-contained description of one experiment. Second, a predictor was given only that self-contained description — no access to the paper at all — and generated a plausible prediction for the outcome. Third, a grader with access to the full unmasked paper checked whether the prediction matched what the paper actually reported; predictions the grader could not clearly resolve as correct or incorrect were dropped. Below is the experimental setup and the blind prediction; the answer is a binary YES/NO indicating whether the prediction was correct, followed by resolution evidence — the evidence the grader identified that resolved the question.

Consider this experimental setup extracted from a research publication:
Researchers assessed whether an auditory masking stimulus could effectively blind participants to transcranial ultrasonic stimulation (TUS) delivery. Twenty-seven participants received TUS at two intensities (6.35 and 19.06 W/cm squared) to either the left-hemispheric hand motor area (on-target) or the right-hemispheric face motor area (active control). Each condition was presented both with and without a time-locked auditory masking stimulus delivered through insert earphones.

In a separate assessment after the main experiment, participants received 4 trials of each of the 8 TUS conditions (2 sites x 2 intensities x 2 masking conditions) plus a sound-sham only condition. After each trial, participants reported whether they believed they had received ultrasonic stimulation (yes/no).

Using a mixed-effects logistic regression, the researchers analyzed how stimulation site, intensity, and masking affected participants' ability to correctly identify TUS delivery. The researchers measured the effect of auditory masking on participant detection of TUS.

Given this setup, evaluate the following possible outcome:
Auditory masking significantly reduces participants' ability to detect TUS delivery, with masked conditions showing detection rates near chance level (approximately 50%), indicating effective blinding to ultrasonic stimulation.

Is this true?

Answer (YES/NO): YES